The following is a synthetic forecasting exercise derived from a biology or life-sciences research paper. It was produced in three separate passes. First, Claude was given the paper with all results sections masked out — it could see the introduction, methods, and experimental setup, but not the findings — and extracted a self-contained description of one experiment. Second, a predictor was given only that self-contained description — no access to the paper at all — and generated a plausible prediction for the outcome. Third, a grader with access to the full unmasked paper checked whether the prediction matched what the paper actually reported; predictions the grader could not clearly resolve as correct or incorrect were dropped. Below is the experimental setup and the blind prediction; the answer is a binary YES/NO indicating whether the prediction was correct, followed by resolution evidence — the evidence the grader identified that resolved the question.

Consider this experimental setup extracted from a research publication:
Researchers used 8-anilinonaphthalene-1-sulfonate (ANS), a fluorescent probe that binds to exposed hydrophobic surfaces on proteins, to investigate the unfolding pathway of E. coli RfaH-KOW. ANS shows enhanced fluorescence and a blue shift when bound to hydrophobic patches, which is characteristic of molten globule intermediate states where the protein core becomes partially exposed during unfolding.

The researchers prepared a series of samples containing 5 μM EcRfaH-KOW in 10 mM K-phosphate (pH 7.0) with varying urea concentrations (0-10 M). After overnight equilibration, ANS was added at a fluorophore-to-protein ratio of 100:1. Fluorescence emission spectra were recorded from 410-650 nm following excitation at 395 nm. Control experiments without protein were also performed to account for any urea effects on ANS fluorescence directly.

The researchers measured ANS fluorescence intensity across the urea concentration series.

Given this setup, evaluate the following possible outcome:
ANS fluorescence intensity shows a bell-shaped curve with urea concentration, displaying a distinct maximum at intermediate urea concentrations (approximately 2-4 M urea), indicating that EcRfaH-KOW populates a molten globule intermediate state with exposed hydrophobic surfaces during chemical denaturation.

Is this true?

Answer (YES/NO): NO